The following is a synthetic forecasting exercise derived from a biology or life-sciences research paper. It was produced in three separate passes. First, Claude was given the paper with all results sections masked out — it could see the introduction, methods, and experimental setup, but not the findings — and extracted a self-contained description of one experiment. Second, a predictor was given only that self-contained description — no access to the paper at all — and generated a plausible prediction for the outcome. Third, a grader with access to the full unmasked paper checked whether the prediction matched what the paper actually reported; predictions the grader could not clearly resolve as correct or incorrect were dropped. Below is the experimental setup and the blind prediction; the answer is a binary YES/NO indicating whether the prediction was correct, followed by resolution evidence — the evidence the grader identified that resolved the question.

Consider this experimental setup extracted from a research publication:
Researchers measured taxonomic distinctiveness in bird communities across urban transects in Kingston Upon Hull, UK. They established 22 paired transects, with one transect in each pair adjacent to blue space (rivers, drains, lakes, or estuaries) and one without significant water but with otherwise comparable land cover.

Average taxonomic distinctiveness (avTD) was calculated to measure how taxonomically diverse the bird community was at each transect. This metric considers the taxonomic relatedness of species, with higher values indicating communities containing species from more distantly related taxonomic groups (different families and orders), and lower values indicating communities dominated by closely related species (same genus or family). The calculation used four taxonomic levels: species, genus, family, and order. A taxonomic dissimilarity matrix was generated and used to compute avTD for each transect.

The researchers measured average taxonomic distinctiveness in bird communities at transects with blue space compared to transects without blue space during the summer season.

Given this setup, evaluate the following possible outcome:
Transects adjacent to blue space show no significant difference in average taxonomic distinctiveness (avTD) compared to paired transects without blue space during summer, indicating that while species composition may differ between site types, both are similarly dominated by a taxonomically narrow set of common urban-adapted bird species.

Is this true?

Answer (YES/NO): NO